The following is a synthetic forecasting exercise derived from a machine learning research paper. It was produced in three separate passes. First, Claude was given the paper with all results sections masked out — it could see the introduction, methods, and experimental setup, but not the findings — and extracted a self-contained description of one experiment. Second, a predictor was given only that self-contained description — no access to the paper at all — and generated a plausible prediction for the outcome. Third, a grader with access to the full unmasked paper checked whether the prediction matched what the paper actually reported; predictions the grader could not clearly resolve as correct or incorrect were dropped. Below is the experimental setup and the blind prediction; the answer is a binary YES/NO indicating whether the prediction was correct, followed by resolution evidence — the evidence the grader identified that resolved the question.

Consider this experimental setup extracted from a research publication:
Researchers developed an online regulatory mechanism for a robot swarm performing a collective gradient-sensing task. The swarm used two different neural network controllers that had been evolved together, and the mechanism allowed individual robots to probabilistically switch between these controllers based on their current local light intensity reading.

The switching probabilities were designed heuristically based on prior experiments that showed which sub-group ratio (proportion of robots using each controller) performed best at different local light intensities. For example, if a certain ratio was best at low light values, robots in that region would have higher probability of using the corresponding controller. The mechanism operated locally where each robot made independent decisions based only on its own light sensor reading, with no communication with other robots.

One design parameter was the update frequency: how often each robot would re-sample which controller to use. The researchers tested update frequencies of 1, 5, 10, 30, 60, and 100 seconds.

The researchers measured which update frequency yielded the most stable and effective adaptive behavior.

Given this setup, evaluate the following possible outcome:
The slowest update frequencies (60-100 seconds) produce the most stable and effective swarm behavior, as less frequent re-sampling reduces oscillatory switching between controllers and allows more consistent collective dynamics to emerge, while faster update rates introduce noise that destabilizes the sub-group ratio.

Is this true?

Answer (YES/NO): NO